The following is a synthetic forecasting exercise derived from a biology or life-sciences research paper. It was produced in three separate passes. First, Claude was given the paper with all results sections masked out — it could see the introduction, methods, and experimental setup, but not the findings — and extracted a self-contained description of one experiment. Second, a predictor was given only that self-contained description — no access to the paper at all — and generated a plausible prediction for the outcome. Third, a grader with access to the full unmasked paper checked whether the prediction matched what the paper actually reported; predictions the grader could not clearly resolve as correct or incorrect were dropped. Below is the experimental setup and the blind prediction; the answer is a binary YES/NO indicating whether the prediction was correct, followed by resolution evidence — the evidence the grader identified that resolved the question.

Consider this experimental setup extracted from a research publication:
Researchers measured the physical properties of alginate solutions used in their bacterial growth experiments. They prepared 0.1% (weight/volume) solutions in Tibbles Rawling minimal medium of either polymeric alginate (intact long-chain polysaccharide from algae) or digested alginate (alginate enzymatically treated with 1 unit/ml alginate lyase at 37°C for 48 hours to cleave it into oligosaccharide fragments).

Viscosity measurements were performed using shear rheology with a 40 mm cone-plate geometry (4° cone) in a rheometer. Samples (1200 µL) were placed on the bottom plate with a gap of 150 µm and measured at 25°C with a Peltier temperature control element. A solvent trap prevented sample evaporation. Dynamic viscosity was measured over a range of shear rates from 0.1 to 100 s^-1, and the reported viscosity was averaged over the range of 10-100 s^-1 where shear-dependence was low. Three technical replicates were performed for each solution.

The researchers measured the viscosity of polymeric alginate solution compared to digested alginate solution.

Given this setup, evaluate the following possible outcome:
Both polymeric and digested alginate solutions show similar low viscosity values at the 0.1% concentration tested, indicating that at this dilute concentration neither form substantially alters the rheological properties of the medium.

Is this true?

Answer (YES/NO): NO